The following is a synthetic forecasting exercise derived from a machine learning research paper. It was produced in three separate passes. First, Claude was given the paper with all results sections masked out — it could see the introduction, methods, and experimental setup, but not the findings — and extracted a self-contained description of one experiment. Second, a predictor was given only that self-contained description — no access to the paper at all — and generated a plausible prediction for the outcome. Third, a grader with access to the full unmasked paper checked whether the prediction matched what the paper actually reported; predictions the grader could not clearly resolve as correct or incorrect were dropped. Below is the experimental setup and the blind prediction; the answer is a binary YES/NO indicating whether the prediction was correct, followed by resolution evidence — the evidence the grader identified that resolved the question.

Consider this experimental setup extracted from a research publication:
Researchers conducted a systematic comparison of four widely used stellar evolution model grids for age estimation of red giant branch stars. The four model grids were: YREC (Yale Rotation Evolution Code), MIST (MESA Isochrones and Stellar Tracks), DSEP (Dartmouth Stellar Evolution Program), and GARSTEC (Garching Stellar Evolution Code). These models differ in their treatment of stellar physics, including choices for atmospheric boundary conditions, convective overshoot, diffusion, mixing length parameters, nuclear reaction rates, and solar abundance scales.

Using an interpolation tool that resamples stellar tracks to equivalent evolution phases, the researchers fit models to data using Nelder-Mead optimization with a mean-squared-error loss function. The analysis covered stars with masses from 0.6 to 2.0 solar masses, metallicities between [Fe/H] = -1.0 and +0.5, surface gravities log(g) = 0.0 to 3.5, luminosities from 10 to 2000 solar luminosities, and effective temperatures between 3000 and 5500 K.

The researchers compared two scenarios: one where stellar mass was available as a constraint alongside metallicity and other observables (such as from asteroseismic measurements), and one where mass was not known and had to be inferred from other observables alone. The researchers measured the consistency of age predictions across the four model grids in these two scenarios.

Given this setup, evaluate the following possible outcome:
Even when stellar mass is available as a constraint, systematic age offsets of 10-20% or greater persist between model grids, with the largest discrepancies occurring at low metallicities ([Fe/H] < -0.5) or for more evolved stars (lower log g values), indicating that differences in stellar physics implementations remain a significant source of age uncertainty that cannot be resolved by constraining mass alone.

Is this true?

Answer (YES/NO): NO